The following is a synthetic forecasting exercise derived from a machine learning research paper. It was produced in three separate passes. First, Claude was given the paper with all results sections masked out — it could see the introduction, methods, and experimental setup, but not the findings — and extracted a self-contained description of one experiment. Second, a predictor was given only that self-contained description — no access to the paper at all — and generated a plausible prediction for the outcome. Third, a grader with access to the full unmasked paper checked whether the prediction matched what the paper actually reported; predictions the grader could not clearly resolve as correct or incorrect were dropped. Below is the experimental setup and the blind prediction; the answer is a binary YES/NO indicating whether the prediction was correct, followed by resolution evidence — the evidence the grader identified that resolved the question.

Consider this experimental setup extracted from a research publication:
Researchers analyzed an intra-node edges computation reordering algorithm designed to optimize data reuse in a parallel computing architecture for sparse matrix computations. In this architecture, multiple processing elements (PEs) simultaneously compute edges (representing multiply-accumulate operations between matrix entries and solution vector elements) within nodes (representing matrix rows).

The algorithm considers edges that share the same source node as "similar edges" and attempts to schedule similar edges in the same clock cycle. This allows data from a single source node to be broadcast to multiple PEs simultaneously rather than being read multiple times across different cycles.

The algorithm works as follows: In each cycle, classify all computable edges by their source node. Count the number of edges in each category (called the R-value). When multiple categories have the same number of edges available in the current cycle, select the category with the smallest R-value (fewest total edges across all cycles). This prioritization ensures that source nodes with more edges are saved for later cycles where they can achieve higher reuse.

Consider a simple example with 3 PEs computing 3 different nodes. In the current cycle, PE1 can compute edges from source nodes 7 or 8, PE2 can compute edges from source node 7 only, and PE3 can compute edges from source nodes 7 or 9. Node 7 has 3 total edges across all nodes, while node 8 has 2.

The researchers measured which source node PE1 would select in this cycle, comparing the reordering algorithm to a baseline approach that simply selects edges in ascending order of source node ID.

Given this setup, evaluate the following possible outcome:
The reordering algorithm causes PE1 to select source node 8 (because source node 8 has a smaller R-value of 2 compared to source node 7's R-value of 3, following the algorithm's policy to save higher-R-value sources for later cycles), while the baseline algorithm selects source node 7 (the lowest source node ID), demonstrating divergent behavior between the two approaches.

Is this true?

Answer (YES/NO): YES